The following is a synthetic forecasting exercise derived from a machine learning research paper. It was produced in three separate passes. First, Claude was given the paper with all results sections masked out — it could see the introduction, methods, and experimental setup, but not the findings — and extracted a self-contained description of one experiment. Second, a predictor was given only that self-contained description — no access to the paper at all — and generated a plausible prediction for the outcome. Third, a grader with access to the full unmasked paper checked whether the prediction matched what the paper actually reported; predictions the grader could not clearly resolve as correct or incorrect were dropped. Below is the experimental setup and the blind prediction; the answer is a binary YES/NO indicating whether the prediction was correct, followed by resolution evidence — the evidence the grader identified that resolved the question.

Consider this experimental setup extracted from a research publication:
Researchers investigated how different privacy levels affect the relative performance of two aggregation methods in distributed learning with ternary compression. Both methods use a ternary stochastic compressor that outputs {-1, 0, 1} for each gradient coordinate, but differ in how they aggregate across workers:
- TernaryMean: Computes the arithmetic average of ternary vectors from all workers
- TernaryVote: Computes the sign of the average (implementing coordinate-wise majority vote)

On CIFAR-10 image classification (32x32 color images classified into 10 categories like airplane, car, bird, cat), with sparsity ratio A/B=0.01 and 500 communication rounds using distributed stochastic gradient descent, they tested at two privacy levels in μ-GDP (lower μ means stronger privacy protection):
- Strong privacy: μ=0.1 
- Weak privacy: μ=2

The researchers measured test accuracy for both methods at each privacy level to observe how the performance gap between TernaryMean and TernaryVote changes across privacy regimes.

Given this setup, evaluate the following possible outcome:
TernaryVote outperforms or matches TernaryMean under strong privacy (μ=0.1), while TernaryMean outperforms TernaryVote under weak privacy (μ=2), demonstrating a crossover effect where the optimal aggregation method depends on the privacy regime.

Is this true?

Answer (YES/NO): YES